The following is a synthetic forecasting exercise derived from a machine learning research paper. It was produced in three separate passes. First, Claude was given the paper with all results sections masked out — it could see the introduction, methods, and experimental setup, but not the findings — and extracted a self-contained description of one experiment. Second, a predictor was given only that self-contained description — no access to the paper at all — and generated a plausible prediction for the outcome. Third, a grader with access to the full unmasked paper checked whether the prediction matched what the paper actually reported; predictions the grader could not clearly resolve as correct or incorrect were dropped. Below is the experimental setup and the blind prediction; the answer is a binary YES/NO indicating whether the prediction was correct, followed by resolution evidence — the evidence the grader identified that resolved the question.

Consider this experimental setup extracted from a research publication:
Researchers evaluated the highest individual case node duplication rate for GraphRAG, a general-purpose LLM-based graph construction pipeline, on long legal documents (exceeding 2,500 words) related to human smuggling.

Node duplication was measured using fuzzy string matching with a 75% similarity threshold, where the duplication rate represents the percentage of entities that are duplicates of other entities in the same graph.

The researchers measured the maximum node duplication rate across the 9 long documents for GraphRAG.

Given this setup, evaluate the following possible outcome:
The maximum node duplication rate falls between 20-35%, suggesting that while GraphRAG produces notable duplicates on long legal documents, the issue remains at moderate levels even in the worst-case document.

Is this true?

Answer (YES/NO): NO